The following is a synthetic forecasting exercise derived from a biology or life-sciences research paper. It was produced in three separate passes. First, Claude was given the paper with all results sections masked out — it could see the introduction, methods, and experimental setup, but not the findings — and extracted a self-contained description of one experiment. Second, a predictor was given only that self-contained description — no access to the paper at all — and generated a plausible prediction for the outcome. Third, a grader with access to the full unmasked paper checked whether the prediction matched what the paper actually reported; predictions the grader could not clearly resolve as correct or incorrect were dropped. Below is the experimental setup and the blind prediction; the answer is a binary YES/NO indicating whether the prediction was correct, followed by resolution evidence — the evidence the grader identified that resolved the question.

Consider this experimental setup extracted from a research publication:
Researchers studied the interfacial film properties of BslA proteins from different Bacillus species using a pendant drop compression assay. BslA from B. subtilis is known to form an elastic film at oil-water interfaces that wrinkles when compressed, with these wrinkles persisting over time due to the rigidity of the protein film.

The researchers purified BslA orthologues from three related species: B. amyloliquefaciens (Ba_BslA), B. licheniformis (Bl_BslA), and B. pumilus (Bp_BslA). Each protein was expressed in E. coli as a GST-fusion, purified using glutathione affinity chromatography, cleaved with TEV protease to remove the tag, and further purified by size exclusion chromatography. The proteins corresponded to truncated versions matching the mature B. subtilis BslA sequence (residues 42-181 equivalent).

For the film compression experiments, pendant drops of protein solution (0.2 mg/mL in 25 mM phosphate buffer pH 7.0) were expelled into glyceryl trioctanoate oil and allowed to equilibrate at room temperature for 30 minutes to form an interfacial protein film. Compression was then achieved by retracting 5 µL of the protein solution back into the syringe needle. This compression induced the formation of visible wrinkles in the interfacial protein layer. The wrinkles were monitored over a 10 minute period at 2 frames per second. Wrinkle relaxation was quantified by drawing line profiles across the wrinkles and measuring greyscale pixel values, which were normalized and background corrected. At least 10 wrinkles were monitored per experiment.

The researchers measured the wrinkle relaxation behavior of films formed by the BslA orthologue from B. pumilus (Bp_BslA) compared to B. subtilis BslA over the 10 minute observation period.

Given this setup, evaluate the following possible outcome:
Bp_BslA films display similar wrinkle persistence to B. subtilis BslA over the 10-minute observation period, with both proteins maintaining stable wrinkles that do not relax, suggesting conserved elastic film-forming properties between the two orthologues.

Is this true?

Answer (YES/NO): NO